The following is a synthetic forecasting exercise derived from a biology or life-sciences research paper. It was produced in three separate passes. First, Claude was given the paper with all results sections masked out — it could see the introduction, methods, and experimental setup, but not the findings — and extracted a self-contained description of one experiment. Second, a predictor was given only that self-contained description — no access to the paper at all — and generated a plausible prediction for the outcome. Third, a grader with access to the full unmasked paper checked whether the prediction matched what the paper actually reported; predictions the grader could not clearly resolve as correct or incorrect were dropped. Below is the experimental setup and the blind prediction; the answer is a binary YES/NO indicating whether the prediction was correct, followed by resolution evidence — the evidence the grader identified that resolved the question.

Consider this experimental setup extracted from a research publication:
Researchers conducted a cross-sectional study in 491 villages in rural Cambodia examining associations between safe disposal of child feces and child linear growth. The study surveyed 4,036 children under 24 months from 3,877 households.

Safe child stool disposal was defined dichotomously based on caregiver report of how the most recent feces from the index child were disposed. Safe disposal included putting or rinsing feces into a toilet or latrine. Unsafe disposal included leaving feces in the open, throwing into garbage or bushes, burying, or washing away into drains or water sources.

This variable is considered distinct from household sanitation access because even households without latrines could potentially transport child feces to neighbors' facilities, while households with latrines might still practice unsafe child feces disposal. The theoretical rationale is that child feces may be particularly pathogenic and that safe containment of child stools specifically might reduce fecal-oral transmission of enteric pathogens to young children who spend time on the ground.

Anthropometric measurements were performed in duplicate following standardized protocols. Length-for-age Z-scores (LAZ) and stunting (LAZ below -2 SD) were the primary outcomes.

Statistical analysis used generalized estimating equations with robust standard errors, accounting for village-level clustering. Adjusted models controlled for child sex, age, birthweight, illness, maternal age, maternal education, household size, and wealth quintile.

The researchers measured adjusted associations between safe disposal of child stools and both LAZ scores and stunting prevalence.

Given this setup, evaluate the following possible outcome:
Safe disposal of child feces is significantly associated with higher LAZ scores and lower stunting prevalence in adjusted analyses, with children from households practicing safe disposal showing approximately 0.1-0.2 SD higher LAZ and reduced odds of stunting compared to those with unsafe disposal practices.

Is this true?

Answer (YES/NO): NO